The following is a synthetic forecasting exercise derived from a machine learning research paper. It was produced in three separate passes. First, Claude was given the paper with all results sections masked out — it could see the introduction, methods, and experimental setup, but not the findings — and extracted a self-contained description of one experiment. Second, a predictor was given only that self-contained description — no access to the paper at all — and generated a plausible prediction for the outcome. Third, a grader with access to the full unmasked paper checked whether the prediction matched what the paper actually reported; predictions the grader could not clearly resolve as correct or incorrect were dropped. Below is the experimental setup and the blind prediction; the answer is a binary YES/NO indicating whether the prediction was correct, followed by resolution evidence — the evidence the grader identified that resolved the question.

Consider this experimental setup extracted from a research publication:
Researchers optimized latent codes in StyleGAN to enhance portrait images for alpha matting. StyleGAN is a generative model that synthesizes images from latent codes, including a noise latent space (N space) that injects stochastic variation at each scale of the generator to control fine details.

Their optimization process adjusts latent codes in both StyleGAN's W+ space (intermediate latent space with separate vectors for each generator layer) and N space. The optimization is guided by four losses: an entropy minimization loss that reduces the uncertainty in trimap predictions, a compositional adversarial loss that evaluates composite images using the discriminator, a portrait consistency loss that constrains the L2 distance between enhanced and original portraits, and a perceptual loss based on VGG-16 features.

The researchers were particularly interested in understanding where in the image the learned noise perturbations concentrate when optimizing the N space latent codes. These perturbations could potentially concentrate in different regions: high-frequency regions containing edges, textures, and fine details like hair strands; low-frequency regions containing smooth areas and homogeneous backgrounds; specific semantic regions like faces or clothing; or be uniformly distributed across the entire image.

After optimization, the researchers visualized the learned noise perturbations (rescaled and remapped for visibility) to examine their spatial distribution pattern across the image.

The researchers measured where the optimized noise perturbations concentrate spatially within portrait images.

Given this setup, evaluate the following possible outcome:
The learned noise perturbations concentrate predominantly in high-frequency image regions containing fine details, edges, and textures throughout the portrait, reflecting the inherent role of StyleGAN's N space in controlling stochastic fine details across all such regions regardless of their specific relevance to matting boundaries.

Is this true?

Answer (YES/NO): NO